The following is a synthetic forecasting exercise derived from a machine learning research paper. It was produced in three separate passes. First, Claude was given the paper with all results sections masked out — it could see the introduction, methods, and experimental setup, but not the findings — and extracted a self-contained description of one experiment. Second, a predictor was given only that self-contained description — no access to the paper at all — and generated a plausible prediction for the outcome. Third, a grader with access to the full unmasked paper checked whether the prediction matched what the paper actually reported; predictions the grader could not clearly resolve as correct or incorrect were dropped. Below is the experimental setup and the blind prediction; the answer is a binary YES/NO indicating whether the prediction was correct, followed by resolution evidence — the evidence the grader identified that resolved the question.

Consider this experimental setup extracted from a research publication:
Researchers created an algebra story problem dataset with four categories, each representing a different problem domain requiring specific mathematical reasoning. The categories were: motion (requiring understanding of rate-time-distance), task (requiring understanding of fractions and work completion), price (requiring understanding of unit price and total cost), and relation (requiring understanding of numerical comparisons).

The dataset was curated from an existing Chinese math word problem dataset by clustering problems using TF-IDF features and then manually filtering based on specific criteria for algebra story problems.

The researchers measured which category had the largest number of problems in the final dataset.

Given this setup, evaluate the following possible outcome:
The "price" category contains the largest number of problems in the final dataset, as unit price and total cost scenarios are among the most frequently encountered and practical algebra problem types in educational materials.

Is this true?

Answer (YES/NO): NO